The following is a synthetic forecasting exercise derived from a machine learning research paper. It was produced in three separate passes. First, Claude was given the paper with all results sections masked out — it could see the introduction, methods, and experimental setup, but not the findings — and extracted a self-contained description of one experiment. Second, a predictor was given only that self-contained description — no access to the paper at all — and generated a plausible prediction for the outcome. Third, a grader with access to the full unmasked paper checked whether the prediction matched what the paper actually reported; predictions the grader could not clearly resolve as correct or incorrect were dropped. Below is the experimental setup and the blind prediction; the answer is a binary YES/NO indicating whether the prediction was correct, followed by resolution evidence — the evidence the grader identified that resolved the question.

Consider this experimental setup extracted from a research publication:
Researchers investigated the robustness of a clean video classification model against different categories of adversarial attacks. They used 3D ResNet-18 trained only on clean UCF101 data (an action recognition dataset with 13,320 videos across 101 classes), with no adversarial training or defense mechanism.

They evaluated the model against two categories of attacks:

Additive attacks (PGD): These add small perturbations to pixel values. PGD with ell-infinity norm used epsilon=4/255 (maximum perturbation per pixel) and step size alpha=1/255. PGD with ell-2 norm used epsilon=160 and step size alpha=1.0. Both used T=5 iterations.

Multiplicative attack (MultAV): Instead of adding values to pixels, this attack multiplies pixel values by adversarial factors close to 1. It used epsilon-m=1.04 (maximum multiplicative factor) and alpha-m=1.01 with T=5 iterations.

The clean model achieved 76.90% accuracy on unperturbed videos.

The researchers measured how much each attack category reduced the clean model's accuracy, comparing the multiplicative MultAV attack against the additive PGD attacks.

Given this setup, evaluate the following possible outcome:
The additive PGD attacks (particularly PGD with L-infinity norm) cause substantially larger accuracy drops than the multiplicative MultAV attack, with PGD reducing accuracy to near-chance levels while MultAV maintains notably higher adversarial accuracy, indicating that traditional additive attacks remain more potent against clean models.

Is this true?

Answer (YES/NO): NO